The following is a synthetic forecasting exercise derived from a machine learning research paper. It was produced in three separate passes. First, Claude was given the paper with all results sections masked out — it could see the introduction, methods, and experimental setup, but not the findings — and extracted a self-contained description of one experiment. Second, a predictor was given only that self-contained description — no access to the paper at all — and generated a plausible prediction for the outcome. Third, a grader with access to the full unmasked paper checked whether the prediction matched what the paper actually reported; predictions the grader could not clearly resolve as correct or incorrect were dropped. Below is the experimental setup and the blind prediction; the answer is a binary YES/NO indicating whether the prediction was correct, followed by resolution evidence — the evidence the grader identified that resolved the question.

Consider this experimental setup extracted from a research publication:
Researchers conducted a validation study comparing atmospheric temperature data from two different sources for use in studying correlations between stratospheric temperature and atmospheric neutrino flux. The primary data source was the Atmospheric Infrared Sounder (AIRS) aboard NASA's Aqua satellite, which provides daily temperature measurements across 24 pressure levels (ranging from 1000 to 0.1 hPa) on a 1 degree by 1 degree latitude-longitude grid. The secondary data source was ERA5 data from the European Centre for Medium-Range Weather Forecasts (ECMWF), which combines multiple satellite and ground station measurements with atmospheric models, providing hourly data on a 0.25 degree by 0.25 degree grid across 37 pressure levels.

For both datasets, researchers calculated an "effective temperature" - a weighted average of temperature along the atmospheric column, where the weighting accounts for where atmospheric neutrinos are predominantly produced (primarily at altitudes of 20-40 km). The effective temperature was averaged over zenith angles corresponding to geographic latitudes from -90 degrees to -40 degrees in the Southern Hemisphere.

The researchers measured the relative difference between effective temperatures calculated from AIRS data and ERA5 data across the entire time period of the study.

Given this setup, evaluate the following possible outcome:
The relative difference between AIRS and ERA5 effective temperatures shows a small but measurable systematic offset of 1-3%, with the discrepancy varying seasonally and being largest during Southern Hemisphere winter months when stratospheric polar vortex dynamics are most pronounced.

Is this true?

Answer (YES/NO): NO